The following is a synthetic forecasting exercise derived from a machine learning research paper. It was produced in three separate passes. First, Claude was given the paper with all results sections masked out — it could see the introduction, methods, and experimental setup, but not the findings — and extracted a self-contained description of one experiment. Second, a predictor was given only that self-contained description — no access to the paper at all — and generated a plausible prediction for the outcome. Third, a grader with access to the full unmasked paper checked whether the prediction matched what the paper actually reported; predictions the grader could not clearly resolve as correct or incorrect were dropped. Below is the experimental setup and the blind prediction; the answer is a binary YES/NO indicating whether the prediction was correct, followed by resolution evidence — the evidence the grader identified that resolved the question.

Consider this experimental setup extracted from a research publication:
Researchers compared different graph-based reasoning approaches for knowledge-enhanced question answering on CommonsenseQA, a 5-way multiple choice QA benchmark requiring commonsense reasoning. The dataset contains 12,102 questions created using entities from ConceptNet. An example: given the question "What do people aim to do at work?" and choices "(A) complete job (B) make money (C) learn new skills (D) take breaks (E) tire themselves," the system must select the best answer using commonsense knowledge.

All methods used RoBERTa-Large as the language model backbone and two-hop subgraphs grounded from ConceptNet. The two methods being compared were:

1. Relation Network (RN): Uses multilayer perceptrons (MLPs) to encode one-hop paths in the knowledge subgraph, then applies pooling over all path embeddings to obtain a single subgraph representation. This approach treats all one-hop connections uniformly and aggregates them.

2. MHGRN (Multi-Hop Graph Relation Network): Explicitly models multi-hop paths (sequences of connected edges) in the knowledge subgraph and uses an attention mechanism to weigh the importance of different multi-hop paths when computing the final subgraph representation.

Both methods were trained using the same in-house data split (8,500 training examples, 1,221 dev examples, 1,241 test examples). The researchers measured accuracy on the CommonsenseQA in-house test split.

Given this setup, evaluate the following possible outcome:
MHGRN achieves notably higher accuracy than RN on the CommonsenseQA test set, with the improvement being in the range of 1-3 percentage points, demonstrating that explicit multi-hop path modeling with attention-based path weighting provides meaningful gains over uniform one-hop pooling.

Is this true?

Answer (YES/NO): YES